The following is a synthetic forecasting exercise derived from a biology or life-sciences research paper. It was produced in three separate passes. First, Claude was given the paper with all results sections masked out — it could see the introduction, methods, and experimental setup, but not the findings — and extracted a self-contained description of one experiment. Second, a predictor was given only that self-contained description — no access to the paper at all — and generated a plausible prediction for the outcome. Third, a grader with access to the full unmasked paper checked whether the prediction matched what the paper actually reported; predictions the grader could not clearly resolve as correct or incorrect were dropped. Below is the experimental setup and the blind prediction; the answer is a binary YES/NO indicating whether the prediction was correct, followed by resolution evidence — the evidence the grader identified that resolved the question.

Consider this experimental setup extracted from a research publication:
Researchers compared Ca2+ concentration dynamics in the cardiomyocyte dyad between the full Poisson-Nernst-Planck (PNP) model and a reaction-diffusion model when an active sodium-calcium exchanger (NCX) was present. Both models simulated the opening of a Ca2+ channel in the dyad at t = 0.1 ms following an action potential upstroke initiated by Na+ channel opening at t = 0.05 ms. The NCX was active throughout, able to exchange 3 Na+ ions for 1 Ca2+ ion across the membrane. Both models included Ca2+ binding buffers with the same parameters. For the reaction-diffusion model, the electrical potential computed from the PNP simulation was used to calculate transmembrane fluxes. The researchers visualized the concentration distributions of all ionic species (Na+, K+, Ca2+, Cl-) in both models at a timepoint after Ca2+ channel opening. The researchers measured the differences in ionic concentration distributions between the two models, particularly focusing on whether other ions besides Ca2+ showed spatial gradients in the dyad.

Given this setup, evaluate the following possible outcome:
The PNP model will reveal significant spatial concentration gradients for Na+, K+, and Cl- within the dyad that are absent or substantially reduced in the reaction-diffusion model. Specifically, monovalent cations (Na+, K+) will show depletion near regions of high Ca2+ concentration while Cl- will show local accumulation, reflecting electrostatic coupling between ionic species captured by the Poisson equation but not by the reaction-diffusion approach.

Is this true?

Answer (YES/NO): YES